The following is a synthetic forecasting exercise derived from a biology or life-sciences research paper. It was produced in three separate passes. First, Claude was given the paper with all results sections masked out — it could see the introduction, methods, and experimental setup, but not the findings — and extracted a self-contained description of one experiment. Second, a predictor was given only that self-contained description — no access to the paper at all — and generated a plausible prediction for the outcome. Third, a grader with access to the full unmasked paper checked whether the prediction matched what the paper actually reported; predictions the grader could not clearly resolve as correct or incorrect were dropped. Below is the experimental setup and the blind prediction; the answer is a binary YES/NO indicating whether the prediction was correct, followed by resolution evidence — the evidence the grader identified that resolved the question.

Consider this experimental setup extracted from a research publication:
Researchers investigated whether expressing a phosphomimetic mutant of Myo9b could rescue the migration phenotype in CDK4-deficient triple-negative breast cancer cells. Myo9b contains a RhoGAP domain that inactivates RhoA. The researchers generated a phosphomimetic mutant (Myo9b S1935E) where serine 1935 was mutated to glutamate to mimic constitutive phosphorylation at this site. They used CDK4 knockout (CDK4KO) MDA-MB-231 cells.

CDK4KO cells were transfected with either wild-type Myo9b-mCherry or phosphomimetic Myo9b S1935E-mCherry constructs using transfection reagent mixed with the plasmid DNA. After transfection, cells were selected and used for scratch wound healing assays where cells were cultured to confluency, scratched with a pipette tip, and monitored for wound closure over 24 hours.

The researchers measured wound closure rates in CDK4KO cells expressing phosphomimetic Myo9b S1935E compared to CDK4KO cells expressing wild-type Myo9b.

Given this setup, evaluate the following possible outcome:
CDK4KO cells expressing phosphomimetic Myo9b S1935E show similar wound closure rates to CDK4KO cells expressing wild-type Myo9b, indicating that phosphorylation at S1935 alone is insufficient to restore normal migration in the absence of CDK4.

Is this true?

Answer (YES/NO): NO